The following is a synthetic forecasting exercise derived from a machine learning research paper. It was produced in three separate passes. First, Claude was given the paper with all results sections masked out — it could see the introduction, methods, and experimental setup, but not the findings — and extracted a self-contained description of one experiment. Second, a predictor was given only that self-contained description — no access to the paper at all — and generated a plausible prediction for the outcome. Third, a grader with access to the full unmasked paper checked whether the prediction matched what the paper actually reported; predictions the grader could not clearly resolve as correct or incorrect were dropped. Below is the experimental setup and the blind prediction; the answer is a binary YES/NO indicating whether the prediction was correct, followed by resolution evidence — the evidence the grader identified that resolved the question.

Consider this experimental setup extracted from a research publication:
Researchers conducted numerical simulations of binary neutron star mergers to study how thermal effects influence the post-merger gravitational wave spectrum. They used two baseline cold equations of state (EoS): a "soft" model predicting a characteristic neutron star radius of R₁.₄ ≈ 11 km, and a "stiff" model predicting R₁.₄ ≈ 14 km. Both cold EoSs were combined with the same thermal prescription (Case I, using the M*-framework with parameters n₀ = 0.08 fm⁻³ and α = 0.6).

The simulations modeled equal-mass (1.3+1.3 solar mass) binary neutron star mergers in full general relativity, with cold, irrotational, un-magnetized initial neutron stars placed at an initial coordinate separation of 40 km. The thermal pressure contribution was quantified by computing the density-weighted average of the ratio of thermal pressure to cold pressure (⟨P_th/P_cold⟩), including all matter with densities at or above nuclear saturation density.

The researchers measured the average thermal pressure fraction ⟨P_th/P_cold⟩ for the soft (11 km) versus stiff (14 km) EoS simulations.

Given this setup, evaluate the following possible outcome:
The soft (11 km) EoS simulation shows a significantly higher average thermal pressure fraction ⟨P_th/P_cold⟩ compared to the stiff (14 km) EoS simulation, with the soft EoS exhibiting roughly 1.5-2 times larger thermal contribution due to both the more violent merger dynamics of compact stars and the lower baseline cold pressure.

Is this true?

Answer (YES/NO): NO